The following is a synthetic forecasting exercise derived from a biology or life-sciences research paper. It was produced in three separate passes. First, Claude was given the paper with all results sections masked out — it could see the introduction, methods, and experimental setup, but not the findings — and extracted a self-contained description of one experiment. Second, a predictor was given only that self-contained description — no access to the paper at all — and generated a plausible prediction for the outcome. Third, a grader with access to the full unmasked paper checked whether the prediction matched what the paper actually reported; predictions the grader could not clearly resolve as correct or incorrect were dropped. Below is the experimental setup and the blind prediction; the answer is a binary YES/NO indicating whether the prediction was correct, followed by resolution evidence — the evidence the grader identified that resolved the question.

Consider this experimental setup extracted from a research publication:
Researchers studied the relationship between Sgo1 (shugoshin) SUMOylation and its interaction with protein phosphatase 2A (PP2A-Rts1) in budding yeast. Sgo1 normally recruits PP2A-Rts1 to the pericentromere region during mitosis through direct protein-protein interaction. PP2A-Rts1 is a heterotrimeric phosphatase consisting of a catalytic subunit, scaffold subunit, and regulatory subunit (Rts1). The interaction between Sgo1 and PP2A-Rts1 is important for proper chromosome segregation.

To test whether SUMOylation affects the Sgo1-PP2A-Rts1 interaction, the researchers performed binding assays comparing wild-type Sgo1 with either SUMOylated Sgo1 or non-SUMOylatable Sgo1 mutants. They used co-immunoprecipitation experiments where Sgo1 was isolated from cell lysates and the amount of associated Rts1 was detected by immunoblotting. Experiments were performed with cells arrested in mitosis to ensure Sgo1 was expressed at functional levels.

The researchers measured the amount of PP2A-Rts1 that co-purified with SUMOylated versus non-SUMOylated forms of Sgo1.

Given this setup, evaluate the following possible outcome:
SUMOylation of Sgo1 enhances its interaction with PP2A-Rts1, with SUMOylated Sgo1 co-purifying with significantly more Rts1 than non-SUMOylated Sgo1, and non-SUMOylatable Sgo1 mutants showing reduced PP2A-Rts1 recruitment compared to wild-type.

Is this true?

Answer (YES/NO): NO